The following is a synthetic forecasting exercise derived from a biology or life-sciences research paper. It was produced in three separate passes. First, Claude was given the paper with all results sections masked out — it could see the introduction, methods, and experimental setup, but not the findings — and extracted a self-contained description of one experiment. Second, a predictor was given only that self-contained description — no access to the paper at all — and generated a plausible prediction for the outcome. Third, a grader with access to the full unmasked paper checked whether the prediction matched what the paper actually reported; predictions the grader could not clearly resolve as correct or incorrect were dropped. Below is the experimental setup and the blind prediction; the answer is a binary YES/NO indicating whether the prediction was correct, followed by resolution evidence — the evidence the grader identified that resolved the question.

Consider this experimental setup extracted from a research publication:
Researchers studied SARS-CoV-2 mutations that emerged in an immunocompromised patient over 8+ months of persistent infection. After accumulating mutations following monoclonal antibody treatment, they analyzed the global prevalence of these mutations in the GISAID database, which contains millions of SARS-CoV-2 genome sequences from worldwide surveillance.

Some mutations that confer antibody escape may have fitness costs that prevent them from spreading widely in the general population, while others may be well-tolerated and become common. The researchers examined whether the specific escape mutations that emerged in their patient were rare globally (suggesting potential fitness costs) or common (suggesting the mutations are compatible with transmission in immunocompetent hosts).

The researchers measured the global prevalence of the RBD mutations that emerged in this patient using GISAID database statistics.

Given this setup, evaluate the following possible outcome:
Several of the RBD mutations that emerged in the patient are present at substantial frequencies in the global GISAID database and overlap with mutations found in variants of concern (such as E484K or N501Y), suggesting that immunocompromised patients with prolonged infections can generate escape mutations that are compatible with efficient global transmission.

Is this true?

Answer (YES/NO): NO